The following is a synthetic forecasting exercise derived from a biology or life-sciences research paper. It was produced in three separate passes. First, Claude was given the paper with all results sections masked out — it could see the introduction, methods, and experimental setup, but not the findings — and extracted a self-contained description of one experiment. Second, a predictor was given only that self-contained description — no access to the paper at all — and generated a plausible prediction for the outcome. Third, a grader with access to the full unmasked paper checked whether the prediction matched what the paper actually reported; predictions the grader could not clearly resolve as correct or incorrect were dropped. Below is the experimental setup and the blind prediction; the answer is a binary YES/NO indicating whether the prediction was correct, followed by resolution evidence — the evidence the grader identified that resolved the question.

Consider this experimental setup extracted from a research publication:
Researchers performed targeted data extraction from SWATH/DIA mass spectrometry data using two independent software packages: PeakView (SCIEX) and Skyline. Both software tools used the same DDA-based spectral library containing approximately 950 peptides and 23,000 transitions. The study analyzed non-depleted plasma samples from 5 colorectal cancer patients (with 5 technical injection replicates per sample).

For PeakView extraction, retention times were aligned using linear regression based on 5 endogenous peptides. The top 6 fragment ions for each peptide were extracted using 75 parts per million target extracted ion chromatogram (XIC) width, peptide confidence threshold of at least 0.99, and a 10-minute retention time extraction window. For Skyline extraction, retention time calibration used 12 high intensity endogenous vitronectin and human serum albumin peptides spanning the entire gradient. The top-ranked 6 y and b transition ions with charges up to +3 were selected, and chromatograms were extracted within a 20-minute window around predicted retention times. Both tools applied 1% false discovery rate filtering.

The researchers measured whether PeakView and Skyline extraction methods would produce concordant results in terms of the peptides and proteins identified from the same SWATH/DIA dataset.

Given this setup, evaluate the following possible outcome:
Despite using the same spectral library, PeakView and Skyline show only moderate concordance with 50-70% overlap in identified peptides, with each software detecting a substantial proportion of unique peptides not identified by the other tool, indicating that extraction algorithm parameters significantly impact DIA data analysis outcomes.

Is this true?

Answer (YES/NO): YES